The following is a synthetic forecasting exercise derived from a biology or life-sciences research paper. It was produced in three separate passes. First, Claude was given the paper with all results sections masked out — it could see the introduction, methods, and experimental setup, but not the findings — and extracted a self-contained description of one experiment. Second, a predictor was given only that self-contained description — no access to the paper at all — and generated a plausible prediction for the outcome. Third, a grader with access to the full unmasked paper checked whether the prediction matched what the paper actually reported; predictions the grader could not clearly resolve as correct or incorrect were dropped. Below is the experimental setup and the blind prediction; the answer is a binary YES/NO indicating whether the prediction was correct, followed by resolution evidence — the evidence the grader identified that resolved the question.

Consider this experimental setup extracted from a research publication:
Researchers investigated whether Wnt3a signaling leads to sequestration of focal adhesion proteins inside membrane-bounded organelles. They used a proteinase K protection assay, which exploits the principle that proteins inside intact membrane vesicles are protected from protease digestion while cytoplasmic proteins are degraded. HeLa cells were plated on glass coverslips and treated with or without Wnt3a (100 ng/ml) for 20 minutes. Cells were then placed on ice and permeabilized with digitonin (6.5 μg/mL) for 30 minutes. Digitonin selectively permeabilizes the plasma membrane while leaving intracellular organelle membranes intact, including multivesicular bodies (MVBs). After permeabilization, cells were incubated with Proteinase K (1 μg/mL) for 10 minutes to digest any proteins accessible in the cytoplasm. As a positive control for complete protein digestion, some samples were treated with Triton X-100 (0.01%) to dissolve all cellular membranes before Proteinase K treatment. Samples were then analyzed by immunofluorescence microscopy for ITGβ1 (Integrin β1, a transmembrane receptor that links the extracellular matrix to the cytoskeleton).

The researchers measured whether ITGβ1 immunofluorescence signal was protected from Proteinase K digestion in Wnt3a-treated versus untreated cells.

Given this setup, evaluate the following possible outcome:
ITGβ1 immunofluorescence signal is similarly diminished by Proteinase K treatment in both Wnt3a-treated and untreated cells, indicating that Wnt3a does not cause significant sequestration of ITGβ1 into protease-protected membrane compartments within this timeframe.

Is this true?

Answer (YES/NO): NO